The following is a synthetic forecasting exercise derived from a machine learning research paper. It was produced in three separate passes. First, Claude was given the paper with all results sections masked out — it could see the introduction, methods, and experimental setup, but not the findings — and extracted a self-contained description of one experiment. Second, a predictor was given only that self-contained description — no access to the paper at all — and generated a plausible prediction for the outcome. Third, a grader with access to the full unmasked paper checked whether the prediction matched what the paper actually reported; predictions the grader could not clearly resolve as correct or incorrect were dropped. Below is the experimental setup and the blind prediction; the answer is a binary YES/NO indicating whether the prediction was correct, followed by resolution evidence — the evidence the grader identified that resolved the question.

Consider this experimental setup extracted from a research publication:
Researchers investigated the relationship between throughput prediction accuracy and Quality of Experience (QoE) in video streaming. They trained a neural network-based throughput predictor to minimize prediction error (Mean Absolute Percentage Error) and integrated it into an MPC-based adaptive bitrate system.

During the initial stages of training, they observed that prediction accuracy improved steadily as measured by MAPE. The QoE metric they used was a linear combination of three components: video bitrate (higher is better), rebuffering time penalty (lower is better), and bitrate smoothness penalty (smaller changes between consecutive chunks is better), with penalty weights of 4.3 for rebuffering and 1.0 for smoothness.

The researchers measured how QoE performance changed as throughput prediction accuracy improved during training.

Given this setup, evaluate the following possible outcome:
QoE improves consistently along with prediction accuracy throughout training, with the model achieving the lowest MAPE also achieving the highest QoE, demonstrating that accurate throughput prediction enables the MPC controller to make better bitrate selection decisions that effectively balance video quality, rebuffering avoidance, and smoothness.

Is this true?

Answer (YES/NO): NO